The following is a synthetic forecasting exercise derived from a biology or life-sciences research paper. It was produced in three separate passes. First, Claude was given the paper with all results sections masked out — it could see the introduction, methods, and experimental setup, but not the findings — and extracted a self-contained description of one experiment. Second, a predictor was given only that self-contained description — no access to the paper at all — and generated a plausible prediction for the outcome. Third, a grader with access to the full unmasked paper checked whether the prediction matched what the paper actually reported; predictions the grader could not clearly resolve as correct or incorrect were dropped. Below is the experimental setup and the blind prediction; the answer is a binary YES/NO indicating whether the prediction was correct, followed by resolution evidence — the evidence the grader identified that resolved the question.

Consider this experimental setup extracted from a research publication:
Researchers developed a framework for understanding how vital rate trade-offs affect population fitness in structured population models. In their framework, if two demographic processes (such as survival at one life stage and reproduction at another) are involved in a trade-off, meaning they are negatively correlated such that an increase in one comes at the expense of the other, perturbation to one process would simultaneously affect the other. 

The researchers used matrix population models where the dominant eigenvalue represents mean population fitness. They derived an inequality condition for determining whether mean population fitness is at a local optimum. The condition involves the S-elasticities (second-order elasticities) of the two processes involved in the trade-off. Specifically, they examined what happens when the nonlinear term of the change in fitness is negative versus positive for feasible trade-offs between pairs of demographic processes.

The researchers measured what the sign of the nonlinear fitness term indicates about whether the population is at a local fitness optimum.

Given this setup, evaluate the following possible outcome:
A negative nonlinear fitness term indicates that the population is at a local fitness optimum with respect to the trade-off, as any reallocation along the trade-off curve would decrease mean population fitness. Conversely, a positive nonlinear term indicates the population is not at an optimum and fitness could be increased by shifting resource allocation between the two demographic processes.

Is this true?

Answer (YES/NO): YES